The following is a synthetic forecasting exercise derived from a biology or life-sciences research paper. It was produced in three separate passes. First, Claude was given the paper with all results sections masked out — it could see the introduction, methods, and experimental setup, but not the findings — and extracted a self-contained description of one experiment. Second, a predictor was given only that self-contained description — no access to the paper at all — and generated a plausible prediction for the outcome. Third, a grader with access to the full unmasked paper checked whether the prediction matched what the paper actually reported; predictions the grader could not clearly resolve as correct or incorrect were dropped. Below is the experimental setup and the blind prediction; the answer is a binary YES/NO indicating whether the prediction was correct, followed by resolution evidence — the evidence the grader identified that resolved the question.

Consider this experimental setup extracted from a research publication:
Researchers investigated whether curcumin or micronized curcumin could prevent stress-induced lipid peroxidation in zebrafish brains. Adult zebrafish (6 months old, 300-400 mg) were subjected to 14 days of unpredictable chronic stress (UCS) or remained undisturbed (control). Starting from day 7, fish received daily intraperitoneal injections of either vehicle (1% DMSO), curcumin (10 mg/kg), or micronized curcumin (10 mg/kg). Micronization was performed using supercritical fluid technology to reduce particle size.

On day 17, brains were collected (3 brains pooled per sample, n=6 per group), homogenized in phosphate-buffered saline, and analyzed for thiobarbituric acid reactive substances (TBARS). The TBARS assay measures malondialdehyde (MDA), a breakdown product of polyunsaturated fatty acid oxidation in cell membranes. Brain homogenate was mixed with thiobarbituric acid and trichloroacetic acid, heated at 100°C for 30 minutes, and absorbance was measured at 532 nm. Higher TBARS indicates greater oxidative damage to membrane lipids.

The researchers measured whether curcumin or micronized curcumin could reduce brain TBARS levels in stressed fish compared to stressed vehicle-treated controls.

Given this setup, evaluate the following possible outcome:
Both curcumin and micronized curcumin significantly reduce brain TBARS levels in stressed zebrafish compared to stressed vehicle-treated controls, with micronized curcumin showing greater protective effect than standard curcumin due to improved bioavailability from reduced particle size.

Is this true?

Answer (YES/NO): NO